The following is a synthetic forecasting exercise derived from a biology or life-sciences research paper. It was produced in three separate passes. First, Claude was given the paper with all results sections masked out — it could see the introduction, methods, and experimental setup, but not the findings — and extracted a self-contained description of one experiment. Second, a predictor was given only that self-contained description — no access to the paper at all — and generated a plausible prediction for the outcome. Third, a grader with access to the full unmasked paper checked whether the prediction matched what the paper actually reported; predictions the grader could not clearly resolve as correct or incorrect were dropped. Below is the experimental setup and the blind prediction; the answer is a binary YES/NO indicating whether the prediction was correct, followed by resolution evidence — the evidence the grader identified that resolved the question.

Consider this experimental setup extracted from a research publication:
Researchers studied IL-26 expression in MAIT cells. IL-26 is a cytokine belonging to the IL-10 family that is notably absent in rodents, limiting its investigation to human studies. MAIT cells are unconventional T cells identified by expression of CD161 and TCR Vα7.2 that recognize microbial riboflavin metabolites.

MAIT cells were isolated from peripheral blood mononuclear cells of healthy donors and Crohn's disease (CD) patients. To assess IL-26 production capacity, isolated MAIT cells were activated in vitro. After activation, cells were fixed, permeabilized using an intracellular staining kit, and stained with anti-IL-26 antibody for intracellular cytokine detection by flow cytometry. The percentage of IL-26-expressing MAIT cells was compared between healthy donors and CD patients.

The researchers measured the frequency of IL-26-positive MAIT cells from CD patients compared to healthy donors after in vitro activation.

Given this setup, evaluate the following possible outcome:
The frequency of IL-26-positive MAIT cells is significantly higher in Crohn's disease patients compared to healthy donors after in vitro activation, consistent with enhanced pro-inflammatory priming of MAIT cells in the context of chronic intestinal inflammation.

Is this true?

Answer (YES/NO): YES